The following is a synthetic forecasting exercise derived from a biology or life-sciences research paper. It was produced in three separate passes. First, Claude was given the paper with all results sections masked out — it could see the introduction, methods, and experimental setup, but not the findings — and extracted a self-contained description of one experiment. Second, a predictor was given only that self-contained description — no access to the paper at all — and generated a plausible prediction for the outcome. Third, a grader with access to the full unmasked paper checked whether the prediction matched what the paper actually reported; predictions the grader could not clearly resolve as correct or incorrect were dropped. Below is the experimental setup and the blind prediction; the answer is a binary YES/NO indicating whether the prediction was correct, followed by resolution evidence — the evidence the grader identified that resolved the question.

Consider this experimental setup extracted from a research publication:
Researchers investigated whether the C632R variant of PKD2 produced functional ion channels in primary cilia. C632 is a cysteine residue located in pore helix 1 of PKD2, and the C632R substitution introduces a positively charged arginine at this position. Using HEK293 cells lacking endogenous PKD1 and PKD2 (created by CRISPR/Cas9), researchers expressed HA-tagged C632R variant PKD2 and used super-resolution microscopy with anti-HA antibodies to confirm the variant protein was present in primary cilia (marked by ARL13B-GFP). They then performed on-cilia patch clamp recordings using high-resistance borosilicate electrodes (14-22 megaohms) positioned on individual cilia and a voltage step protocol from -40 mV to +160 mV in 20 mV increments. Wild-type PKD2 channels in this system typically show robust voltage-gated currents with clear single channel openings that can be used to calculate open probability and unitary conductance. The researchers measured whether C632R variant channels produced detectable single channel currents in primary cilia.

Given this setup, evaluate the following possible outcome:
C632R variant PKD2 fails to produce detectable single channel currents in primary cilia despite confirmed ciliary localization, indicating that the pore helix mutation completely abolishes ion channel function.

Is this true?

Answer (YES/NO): NO